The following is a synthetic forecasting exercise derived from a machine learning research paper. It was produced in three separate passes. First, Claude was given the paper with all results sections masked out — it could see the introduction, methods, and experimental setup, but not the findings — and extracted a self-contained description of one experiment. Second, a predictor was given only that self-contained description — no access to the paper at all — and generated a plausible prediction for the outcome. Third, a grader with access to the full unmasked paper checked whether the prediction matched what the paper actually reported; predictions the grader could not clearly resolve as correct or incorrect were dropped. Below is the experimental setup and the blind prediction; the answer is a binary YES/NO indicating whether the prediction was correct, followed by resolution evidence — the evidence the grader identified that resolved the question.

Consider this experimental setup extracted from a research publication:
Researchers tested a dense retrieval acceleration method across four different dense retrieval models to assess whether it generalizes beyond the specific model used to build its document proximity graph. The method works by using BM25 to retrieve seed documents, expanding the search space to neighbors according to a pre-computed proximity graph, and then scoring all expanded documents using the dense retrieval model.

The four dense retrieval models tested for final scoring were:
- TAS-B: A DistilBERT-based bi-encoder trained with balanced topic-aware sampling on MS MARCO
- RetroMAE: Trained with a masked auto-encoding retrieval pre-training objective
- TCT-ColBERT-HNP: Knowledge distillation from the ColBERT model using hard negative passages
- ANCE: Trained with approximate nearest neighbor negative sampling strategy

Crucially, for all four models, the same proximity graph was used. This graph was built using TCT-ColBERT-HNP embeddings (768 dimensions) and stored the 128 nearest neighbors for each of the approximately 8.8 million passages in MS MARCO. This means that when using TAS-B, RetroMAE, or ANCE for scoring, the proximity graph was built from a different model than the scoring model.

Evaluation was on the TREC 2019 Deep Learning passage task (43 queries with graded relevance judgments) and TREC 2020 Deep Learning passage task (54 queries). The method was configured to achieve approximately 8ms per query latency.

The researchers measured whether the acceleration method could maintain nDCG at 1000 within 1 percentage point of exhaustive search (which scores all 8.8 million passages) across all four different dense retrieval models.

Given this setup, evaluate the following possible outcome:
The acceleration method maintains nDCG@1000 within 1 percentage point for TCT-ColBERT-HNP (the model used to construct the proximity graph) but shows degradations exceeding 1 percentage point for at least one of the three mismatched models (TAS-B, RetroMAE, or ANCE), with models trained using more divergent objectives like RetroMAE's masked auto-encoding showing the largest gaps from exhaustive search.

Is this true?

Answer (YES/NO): NO